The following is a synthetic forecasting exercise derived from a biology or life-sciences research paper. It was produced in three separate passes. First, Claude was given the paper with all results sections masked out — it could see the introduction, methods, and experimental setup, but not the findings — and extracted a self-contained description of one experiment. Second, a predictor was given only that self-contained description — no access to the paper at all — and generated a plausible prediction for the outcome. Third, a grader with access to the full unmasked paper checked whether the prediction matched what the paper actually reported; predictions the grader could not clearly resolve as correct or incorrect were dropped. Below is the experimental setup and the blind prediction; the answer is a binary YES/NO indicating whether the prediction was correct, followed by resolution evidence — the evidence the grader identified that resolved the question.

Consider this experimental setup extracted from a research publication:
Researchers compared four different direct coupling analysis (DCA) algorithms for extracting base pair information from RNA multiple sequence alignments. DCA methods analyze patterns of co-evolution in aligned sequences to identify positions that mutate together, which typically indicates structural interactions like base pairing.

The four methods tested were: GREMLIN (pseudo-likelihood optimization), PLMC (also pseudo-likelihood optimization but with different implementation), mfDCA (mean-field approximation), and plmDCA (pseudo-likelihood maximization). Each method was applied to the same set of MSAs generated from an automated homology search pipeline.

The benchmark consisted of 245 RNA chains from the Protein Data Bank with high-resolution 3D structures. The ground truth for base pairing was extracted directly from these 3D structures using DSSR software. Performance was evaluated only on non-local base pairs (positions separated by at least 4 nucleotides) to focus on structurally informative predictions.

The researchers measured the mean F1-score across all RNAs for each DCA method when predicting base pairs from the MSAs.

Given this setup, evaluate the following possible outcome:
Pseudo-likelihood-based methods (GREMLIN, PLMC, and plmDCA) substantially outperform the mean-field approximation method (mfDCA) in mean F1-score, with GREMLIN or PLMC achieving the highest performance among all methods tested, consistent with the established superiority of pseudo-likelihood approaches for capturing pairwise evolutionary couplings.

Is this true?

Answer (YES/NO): NO